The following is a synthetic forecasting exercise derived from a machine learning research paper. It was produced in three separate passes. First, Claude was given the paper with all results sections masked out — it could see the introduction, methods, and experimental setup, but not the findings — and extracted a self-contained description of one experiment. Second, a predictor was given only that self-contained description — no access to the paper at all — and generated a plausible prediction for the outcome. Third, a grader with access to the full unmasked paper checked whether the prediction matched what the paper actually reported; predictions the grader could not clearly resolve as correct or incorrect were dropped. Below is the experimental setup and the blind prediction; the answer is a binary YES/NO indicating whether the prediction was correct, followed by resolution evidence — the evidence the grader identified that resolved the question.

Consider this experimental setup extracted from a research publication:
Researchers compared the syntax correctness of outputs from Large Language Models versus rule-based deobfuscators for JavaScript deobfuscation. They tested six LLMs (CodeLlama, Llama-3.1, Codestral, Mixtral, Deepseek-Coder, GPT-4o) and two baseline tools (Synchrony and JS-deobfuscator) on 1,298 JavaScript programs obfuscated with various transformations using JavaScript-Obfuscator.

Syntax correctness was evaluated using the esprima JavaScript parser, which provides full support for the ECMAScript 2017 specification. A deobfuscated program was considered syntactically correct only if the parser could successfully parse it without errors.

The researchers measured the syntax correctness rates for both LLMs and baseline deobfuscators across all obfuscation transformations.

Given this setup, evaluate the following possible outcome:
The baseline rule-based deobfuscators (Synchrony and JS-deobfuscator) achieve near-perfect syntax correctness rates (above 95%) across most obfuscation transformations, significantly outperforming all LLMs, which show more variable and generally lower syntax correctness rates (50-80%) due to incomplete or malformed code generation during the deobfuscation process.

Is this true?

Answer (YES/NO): NO